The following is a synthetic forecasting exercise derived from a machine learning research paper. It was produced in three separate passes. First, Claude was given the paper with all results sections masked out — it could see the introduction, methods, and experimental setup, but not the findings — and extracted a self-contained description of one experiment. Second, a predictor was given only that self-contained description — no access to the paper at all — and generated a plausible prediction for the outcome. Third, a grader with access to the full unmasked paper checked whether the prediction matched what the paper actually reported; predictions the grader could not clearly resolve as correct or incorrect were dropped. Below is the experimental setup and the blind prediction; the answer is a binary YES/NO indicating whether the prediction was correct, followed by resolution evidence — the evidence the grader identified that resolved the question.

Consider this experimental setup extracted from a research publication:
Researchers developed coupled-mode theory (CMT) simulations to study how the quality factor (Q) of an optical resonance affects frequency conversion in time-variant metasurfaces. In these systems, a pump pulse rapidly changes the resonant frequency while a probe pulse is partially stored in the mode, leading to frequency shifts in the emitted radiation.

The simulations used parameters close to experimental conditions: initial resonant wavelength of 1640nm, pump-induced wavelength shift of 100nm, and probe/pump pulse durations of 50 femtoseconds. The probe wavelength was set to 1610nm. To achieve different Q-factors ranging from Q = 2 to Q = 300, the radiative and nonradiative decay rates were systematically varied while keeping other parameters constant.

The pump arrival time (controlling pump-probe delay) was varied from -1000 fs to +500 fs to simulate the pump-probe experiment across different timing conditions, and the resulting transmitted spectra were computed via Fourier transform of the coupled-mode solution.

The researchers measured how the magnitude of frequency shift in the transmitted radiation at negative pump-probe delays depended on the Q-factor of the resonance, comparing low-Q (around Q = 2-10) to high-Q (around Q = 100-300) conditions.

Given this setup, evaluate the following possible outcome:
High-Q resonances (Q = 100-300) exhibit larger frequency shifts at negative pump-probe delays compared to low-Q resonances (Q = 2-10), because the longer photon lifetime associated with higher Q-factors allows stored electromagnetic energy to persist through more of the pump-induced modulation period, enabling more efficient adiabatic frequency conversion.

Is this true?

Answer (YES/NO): YES